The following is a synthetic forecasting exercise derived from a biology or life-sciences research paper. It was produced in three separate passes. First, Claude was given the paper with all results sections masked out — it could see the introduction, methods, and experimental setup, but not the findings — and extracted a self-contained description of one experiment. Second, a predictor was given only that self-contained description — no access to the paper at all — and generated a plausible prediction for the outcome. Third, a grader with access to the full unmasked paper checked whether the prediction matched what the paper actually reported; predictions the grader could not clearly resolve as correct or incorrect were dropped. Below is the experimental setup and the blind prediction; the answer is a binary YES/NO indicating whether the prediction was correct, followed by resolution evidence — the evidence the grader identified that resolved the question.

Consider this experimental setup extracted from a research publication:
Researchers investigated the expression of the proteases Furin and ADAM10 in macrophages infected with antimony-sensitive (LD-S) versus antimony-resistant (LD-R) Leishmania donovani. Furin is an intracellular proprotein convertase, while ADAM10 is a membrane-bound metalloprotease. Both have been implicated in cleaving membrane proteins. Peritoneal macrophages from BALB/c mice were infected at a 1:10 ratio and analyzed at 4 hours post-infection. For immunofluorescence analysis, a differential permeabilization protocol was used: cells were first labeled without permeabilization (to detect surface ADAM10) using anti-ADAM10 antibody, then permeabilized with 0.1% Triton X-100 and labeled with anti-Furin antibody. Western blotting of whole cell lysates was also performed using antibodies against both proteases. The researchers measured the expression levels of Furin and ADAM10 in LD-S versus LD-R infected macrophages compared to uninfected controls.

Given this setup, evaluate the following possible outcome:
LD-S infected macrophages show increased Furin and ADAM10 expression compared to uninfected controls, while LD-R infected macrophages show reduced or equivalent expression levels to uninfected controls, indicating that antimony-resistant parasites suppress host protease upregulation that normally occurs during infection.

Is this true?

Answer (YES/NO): NO